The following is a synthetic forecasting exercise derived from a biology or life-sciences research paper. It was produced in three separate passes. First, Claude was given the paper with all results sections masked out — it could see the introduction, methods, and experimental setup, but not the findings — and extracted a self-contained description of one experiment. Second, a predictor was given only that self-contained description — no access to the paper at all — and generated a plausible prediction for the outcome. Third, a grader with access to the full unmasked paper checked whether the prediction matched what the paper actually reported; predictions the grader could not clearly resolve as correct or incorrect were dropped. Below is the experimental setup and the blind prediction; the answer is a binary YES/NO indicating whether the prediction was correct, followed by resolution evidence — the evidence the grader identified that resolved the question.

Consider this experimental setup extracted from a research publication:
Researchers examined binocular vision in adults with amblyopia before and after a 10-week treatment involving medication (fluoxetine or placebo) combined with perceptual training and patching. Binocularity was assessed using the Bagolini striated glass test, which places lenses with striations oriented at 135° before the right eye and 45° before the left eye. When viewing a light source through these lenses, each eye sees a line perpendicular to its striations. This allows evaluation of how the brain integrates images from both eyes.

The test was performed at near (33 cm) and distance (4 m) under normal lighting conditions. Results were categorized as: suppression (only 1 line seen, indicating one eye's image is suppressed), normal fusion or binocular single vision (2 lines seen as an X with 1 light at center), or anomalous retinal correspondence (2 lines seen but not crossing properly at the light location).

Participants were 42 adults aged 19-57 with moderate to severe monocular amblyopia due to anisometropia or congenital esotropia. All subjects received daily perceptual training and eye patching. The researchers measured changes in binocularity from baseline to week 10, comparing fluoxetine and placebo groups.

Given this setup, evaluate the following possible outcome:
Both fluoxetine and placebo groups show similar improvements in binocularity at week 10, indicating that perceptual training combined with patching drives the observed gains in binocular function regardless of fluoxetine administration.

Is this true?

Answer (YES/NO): YES